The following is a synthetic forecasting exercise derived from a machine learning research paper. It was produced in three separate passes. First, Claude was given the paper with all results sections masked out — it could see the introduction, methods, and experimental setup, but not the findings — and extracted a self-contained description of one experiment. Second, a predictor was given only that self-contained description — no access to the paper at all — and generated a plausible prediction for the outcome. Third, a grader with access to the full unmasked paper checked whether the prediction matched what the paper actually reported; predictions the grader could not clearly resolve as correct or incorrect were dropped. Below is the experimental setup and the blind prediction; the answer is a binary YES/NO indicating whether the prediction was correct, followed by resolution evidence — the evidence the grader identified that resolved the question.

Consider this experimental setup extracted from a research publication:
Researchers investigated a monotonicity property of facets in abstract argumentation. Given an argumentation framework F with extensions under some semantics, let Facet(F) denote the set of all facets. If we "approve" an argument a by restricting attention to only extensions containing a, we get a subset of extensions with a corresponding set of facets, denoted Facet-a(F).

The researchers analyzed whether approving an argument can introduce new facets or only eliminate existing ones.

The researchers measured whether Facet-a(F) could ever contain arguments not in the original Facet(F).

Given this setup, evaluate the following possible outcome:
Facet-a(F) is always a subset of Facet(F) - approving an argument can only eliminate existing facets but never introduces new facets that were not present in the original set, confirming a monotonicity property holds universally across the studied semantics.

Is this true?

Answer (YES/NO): YES